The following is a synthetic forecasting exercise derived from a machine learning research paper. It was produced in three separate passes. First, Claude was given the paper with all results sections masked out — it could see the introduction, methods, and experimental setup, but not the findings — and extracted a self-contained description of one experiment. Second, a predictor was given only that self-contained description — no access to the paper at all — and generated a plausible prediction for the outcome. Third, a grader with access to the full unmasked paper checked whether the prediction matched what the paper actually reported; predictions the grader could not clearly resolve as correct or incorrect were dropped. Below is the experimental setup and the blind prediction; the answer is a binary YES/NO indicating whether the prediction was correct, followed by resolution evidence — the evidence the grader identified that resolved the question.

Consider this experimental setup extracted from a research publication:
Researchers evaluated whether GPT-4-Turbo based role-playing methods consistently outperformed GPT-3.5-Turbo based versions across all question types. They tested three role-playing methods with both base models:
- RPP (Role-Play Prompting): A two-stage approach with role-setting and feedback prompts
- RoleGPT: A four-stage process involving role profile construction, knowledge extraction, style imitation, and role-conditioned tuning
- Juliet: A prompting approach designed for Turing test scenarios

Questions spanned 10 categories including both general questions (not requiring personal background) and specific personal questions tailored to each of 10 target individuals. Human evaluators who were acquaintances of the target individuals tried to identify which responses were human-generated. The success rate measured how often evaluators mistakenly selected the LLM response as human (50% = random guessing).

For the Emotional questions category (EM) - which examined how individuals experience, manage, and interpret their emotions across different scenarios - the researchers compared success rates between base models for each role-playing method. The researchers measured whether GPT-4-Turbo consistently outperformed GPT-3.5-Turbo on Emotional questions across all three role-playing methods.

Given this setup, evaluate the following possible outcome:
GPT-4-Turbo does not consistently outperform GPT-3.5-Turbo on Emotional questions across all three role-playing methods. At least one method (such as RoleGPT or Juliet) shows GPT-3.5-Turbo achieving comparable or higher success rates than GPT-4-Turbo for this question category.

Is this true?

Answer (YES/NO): YES